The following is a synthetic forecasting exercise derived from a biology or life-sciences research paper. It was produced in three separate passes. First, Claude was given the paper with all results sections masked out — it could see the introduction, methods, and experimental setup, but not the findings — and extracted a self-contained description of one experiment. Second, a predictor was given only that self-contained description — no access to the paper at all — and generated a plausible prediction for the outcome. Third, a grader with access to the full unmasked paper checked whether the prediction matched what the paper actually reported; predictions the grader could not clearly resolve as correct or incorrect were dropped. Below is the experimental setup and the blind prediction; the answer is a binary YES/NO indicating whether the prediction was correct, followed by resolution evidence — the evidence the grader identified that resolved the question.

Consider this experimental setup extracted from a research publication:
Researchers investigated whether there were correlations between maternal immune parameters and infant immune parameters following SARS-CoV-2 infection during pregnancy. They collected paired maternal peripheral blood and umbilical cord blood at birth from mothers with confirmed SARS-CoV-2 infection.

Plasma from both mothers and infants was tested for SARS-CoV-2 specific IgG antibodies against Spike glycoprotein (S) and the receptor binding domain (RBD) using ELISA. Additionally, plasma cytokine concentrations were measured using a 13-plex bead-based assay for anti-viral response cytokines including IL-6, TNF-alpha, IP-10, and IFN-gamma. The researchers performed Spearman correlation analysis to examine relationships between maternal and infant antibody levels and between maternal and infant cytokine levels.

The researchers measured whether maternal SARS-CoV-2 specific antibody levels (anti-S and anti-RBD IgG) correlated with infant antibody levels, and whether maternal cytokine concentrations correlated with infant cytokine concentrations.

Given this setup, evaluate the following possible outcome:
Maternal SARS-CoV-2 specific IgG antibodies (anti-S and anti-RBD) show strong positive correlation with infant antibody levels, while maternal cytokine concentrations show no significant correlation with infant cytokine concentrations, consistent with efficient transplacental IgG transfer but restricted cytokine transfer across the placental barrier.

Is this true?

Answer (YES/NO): NO